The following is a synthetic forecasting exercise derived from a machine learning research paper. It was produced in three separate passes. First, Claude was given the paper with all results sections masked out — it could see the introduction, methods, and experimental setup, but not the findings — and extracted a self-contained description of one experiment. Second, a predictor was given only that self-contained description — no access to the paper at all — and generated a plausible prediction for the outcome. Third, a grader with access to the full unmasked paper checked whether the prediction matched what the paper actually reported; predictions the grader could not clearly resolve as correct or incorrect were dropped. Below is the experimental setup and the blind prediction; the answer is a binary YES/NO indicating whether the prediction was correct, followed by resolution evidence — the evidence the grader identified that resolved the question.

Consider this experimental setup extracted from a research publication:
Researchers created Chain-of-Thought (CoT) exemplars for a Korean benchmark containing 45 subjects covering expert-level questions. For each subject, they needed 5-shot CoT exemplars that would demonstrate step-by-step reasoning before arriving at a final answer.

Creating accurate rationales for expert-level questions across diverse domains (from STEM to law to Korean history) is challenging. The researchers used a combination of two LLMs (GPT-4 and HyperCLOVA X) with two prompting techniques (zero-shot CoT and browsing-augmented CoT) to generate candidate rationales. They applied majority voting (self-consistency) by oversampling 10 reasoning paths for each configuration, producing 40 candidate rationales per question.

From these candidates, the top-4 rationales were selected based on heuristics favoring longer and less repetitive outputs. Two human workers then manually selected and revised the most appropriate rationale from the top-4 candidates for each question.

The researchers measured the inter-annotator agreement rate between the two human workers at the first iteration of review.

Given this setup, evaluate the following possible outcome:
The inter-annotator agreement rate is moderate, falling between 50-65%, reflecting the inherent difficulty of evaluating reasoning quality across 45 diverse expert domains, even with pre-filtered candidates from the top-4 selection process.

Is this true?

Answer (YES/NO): NO